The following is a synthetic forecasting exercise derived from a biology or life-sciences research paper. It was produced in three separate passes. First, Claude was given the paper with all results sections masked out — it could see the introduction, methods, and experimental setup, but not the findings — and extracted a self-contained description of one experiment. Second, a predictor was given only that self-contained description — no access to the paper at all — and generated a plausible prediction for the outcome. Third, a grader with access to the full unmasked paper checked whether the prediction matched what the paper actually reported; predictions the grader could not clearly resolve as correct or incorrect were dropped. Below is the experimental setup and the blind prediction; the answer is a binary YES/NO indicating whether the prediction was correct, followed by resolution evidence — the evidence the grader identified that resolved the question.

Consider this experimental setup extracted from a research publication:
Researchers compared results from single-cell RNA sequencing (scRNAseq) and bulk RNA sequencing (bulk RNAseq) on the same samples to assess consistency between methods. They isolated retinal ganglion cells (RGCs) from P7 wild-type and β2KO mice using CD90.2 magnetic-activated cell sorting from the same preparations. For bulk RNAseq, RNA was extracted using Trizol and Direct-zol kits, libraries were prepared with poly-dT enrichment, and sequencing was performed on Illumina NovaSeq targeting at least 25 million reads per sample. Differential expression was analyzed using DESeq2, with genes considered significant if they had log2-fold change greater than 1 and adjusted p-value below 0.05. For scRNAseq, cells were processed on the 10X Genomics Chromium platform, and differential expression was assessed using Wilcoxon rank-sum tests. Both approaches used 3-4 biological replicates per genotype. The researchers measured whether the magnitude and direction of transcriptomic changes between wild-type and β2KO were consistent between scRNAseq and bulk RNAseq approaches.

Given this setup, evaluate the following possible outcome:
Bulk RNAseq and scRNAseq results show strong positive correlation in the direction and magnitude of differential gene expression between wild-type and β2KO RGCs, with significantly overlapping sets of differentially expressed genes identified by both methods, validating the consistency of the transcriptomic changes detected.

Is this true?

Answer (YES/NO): NO